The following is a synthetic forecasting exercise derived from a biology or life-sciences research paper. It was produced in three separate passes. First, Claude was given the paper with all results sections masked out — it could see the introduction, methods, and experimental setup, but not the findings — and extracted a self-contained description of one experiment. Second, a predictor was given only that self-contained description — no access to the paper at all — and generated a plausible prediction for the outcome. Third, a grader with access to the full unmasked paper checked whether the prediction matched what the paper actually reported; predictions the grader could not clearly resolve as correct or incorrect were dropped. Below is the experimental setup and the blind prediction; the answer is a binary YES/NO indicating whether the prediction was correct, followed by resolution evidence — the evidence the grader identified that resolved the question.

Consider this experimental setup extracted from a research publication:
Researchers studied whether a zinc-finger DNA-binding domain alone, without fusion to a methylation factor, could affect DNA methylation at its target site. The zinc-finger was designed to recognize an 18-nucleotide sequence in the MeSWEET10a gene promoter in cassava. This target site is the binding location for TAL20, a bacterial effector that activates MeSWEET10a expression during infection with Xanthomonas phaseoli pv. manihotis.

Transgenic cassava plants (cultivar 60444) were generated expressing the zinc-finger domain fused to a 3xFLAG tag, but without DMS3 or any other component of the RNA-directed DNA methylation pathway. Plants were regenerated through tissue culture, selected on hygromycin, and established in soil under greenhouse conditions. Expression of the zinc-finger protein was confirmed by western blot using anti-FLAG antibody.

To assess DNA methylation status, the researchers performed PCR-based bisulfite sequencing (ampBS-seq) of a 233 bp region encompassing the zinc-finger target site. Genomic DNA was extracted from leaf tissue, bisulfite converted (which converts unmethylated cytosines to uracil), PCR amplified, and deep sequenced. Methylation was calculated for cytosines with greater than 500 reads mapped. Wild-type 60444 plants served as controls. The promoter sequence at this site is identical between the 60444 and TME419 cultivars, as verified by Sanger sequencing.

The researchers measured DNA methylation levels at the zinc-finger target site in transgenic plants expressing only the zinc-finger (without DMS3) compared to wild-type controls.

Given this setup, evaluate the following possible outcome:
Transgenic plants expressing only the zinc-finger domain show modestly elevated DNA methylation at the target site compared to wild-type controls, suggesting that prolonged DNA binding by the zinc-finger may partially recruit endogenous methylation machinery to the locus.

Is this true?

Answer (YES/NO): NO